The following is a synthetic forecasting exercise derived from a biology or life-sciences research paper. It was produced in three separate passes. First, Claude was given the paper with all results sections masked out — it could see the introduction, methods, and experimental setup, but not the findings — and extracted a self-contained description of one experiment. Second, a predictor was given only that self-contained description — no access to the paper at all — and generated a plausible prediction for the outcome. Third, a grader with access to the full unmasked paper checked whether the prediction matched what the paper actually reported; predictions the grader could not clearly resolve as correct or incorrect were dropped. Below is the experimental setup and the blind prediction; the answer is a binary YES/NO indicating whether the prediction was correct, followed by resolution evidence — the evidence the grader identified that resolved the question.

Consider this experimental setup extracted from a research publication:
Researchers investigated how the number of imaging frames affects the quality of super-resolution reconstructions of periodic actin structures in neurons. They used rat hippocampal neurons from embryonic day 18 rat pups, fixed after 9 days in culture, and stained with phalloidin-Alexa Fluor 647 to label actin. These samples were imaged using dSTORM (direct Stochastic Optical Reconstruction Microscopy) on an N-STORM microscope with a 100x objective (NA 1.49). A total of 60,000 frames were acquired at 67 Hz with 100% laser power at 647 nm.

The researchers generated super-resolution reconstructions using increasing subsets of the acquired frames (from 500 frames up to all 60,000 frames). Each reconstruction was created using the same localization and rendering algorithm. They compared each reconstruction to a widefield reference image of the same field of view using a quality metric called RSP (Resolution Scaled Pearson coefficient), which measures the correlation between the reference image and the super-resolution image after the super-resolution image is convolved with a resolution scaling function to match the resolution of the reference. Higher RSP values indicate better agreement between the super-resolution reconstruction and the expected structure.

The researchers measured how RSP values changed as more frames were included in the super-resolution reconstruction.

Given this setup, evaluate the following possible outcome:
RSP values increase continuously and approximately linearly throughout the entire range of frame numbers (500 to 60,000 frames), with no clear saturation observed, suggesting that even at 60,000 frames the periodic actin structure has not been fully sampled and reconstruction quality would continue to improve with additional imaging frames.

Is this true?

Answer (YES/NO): NO